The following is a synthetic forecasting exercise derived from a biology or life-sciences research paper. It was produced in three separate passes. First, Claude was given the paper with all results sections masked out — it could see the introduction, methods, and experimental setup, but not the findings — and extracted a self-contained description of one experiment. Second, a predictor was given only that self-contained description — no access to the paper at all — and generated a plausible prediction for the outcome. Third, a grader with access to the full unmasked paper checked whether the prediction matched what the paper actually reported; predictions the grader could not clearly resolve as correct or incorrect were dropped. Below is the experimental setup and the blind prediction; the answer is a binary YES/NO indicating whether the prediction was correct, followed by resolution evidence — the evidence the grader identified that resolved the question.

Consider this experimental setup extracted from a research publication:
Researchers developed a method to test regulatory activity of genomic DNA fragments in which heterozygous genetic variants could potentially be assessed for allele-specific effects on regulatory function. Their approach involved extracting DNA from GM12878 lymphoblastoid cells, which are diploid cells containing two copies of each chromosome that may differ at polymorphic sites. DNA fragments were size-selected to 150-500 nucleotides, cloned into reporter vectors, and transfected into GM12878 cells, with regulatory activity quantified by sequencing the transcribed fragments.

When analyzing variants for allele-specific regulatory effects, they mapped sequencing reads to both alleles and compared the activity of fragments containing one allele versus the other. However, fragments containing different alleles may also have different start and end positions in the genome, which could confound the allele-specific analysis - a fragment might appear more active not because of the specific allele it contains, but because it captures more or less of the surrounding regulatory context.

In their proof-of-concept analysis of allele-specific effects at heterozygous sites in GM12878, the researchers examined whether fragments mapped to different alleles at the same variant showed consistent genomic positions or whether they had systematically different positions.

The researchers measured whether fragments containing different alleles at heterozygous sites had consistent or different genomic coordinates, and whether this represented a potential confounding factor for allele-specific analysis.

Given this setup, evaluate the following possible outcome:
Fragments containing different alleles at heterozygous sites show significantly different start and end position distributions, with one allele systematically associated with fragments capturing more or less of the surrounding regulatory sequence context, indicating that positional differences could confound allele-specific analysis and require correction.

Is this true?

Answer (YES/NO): YES